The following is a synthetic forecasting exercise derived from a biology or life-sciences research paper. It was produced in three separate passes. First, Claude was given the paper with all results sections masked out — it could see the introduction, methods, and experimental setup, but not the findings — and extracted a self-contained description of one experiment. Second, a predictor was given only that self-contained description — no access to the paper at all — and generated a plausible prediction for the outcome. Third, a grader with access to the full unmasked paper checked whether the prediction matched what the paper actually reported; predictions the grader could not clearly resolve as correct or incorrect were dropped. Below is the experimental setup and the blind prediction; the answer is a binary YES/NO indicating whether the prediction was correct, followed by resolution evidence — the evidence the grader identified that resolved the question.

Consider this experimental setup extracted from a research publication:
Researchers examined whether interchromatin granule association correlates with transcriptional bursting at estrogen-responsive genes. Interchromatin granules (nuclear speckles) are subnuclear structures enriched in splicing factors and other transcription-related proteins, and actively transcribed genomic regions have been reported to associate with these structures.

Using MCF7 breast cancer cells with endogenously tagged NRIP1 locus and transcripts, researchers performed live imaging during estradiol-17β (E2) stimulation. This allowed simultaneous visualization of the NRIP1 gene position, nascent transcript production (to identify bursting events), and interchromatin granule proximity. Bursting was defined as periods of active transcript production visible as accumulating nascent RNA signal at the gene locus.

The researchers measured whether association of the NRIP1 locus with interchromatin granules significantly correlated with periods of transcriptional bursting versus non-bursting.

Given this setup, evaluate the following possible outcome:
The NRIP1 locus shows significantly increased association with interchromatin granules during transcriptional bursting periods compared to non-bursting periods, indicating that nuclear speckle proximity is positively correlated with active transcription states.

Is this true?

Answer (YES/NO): NO